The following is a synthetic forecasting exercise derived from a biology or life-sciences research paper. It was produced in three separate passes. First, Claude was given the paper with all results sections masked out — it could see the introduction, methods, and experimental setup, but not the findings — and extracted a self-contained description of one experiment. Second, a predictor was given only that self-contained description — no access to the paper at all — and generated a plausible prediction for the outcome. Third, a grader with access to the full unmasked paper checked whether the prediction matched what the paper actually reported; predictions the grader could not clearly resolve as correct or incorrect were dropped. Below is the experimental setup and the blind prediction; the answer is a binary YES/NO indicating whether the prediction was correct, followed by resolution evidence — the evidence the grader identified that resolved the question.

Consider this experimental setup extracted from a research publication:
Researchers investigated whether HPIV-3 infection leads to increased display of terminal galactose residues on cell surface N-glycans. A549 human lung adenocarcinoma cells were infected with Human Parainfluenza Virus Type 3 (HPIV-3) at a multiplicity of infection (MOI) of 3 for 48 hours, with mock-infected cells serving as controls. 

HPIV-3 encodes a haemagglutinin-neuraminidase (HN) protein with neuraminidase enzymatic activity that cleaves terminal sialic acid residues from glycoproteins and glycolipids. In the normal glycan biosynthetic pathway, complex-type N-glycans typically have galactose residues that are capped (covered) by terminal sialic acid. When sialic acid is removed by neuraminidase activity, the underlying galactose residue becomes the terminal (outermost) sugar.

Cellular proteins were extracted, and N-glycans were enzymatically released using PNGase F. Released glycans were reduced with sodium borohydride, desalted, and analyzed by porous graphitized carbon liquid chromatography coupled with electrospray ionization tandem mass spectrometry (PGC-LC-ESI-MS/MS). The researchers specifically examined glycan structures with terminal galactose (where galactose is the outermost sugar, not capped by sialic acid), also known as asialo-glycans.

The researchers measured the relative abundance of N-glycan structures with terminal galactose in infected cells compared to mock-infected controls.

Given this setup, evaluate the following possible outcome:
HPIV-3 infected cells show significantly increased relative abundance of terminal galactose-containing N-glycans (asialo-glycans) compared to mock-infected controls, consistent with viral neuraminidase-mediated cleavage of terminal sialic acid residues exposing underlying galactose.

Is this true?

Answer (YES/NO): YES